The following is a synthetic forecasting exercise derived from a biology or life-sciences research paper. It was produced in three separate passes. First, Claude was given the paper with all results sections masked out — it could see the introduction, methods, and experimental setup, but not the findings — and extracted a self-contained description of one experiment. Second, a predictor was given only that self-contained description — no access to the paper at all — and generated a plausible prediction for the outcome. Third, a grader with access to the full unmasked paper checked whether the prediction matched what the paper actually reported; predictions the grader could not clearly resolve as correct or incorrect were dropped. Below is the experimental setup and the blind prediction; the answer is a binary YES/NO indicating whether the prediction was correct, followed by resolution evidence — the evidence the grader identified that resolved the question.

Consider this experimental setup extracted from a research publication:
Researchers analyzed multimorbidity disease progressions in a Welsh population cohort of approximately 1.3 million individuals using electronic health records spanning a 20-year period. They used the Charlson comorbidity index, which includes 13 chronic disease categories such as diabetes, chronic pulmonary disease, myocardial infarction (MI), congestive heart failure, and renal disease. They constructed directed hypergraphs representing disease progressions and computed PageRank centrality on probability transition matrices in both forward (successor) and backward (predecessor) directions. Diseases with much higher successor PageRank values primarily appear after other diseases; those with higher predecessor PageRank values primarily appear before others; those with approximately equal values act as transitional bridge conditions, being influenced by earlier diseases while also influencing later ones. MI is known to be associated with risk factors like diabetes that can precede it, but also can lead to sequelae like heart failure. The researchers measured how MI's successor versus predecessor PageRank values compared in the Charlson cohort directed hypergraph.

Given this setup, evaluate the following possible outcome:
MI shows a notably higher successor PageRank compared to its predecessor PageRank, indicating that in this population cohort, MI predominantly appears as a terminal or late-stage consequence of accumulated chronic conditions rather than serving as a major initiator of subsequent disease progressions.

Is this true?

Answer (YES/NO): NO